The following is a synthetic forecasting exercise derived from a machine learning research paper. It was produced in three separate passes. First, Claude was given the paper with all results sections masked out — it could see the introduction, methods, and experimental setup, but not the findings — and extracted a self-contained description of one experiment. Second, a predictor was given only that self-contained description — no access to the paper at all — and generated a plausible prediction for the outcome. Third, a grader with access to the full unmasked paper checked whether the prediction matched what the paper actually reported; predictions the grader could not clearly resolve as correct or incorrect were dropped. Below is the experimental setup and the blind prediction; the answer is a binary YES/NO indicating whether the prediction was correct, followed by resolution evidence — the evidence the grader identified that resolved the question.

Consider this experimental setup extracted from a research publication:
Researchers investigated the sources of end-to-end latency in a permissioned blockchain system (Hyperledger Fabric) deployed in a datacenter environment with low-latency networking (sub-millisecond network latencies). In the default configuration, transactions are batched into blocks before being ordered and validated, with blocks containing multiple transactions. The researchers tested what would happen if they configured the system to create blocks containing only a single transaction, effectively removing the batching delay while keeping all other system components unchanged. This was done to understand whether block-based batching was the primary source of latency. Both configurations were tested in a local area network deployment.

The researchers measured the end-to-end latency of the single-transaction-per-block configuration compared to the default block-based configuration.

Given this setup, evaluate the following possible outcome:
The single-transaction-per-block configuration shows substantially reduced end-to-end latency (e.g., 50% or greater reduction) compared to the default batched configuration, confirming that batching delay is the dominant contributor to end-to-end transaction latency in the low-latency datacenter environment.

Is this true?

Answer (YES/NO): NO